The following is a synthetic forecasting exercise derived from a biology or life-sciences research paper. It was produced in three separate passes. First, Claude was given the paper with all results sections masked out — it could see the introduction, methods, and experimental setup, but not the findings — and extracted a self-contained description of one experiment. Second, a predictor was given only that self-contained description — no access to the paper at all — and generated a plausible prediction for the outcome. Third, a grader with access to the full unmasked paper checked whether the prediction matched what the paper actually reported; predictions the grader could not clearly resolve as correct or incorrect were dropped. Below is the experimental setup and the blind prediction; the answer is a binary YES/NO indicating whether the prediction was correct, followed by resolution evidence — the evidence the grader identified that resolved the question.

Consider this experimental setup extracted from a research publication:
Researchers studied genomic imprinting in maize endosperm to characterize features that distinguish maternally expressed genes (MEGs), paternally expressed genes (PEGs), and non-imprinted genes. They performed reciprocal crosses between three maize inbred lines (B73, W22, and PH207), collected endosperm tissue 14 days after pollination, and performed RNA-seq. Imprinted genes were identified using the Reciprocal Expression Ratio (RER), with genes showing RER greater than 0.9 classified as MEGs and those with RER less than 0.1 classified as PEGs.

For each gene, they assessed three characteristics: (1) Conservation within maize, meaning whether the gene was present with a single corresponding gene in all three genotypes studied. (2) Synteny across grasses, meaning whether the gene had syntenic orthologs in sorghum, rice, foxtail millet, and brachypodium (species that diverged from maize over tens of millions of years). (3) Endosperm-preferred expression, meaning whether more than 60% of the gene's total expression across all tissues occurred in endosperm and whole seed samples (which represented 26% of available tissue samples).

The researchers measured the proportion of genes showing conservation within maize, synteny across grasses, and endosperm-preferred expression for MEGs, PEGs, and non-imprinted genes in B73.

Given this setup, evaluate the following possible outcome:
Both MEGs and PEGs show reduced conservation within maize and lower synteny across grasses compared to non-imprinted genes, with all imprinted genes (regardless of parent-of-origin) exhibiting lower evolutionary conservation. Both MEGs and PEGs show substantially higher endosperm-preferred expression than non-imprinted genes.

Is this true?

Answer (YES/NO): NO